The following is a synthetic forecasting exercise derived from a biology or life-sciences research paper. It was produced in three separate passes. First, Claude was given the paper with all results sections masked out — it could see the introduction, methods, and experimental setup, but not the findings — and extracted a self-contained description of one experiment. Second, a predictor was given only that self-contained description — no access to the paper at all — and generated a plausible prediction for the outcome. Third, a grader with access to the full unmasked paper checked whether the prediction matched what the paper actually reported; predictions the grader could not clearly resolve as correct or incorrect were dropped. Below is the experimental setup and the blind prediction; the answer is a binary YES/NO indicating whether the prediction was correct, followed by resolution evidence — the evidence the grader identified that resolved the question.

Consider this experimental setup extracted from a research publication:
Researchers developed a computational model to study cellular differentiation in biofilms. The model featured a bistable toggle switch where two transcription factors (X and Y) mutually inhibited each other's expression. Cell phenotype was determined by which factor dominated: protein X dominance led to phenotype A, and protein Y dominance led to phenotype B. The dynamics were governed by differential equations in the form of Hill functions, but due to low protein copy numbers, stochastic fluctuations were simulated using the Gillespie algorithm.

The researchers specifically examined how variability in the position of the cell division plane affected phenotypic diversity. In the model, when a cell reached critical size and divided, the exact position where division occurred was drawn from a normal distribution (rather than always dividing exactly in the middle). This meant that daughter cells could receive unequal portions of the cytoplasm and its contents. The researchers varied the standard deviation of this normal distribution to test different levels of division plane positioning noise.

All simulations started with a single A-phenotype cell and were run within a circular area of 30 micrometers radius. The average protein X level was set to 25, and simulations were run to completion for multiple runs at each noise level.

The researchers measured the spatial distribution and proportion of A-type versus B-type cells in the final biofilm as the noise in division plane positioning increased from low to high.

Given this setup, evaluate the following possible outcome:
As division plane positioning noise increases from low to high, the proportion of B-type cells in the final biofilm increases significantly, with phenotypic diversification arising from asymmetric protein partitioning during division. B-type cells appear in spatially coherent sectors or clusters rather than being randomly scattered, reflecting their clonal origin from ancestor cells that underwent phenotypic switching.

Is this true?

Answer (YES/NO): NO